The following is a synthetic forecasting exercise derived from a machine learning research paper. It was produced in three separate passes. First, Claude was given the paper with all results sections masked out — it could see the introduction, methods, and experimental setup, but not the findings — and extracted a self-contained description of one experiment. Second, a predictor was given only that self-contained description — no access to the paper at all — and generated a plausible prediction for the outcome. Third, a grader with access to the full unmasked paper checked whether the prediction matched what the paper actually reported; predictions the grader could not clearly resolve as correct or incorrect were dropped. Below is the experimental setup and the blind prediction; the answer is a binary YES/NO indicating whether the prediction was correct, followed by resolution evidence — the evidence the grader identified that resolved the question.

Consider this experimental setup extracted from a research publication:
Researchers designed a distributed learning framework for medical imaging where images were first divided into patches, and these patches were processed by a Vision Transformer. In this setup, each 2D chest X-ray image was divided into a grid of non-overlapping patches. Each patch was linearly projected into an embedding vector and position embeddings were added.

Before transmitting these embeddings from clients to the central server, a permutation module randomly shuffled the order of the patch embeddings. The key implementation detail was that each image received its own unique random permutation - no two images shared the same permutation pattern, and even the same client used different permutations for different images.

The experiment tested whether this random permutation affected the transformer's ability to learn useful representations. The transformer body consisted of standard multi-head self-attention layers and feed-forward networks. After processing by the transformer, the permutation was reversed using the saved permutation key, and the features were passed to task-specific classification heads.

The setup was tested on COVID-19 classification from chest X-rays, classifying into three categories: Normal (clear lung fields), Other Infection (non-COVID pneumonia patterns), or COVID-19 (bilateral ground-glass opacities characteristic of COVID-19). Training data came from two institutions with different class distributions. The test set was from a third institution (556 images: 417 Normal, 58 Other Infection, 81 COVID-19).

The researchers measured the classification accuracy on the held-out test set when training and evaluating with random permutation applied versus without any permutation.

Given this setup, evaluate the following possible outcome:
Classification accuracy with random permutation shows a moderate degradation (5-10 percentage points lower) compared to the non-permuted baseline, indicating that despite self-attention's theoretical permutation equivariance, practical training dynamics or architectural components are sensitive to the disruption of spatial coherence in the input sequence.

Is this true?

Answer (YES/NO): NO